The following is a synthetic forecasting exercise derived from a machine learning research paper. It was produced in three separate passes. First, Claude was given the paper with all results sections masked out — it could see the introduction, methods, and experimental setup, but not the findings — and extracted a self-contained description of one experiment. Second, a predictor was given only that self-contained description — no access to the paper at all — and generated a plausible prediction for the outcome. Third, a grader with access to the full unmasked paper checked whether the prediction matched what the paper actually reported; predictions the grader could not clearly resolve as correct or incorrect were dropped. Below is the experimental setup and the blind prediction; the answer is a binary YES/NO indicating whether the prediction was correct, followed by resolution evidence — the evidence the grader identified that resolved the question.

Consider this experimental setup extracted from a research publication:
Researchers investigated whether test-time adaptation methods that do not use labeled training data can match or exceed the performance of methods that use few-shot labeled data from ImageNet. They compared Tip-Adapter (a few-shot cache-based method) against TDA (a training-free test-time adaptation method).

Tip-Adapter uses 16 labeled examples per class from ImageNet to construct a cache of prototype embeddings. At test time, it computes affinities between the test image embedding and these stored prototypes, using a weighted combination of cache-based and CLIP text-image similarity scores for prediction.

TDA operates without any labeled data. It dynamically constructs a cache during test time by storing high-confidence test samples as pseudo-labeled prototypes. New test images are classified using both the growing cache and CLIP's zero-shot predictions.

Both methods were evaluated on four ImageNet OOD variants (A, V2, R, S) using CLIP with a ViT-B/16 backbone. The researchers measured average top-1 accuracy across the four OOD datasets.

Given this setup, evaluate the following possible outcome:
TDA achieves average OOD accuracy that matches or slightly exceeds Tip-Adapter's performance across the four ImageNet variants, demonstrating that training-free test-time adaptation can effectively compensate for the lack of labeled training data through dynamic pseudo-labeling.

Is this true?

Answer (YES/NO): NO